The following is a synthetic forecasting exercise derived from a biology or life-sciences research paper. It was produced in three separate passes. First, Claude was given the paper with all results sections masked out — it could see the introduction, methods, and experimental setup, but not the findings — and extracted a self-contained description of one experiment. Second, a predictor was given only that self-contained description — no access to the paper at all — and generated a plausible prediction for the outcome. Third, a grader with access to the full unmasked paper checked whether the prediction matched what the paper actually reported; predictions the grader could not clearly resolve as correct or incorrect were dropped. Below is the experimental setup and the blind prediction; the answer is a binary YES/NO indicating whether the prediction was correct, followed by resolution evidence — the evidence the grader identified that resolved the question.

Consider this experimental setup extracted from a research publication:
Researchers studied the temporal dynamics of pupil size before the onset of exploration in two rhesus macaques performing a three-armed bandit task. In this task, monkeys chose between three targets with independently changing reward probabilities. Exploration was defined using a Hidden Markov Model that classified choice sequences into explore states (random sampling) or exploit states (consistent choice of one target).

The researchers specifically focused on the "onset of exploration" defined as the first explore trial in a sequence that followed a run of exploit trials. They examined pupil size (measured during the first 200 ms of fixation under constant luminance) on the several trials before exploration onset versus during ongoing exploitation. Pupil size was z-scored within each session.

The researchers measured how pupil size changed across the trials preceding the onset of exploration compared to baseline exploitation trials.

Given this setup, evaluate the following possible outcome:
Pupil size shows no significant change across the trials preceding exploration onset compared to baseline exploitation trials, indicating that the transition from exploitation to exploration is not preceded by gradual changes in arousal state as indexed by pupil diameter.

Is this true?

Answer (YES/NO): NO